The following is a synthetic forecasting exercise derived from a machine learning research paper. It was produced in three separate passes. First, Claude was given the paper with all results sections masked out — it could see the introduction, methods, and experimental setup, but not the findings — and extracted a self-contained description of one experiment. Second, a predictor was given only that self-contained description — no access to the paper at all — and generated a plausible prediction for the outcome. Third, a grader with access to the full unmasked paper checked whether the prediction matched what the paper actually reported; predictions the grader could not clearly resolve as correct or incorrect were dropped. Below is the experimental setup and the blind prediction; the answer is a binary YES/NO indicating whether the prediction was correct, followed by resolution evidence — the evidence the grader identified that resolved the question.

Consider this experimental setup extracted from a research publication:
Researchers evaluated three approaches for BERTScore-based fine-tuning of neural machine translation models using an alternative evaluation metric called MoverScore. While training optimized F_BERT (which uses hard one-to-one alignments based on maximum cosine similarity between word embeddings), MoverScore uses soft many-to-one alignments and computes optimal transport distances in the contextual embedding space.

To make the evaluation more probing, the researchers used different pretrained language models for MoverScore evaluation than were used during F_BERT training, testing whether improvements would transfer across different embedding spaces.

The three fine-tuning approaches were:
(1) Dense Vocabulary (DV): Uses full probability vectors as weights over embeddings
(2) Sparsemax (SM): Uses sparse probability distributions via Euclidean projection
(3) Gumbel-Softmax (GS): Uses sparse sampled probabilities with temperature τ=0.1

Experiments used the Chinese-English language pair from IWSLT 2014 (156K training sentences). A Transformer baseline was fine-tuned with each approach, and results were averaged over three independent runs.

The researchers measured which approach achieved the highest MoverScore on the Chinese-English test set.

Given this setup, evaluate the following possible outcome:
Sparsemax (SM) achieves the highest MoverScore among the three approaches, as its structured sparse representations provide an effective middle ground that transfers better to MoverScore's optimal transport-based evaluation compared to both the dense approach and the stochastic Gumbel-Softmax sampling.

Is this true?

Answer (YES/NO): NO